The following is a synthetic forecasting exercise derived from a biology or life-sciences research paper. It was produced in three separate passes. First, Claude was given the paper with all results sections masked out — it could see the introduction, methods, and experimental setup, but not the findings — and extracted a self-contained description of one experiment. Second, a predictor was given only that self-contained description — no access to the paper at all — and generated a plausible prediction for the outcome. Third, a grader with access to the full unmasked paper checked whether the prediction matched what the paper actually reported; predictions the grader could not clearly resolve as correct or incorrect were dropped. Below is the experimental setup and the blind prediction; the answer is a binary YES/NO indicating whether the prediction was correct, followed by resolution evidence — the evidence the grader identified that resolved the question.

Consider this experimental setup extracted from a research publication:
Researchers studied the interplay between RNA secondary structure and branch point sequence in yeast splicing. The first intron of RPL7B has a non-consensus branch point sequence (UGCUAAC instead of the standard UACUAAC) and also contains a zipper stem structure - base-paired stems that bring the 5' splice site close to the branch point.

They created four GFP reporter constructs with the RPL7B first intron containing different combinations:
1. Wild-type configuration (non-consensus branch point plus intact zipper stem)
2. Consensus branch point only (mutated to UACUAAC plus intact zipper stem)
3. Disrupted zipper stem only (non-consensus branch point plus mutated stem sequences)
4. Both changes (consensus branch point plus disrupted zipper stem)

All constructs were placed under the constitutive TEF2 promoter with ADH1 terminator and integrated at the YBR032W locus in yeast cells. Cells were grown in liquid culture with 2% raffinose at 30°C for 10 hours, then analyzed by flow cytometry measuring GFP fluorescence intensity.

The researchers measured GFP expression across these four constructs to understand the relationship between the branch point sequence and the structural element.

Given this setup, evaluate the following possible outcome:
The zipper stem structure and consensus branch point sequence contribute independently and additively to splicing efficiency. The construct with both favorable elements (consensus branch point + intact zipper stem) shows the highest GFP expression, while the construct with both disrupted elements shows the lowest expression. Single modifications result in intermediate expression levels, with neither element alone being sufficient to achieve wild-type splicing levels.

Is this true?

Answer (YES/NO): NO